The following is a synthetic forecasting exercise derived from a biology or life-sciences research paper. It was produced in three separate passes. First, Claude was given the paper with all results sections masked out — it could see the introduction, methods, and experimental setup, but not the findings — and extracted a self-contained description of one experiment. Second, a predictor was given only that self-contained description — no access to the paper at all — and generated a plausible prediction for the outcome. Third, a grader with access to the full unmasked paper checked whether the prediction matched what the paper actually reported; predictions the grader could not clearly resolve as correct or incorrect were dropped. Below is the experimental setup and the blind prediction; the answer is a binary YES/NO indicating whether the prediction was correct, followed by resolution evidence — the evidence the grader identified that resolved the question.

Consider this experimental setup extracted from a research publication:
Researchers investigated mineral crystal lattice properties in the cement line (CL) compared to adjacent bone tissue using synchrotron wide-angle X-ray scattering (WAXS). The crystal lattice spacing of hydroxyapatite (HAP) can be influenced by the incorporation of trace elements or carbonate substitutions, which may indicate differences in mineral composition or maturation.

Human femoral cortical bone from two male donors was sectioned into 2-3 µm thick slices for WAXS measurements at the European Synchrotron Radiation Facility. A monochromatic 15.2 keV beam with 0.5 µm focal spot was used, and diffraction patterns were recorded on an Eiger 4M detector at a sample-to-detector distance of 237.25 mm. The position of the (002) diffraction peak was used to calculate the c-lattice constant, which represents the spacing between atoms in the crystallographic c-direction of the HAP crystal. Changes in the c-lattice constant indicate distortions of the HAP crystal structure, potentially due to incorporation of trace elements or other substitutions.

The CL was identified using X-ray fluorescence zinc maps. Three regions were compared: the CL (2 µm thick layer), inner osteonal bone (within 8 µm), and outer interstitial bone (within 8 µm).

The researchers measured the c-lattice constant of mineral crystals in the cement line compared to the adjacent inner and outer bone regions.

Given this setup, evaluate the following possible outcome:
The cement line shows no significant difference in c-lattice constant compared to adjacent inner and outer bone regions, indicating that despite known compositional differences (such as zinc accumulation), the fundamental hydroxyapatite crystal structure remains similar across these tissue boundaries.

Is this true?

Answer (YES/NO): NO